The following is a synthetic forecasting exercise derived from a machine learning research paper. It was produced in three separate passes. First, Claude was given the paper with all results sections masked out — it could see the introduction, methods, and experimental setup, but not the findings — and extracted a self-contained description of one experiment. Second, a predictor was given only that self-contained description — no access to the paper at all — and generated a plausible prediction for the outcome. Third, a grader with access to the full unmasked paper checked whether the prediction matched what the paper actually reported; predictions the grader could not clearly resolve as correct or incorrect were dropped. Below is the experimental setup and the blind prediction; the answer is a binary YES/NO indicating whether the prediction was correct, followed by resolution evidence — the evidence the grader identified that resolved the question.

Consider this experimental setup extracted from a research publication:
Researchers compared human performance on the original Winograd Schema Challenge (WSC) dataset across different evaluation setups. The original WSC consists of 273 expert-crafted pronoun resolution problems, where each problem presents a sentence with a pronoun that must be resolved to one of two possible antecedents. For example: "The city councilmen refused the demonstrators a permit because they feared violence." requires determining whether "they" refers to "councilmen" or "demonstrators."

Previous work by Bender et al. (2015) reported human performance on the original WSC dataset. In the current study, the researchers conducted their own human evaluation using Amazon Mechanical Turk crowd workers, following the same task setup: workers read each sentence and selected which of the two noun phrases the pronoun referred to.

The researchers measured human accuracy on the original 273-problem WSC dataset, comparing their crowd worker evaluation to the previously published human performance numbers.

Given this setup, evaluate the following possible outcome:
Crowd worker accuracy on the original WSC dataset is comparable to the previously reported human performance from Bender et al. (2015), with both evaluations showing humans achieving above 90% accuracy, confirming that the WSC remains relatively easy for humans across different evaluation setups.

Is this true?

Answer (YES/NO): YES